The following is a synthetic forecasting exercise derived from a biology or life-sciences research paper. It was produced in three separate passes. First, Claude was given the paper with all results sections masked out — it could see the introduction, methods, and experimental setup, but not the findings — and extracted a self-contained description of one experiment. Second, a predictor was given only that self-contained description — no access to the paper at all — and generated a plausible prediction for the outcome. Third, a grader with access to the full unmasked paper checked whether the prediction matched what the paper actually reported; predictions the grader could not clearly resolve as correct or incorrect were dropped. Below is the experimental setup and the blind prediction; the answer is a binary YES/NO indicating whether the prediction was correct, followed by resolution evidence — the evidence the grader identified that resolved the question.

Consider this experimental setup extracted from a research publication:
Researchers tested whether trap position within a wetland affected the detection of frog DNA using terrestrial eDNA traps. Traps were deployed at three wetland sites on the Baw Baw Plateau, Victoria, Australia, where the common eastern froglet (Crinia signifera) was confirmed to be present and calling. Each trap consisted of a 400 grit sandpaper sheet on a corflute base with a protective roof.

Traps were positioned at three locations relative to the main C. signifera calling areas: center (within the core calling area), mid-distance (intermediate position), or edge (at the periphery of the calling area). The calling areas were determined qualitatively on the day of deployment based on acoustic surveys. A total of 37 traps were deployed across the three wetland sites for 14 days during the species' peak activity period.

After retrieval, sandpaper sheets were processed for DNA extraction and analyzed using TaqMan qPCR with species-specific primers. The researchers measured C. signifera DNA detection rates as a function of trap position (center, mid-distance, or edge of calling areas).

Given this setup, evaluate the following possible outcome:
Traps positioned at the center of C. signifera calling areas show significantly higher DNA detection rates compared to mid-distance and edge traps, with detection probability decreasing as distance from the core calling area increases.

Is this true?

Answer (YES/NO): YES